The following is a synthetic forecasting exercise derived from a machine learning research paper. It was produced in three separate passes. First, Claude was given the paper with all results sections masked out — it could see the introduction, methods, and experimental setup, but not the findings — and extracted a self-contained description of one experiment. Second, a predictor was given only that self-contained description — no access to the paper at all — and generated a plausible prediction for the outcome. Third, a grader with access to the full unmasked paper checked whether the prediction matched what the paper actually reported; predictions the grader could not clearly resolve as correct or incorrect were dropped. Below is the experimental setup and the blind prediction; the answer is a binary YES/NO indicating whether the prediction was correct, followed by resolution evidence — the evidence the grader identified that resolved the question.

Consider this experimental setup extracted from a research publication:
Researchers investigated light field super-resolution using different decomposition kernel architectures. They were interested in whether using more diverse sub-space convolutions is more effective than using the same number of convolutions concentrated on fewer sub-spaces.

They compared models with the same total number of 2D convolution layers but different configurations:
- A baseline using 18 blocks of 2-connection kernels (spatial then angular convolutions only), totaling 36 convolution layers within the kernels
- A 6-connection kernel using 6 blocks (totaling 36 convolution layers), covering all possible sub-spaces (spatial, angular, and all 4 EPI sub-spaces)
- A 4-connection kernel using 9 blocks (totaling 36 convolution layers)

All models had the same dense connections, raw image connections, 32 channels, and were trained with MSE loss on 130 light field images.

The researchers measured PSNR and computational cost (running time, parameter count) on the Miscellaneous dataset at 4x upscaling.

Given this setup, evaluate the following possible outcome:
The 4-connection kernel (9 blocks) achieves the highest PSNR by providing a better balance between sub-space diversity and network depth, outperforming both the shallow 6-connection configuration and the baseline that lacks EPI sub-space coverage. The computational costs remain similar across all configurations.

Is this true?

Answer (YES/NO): NO